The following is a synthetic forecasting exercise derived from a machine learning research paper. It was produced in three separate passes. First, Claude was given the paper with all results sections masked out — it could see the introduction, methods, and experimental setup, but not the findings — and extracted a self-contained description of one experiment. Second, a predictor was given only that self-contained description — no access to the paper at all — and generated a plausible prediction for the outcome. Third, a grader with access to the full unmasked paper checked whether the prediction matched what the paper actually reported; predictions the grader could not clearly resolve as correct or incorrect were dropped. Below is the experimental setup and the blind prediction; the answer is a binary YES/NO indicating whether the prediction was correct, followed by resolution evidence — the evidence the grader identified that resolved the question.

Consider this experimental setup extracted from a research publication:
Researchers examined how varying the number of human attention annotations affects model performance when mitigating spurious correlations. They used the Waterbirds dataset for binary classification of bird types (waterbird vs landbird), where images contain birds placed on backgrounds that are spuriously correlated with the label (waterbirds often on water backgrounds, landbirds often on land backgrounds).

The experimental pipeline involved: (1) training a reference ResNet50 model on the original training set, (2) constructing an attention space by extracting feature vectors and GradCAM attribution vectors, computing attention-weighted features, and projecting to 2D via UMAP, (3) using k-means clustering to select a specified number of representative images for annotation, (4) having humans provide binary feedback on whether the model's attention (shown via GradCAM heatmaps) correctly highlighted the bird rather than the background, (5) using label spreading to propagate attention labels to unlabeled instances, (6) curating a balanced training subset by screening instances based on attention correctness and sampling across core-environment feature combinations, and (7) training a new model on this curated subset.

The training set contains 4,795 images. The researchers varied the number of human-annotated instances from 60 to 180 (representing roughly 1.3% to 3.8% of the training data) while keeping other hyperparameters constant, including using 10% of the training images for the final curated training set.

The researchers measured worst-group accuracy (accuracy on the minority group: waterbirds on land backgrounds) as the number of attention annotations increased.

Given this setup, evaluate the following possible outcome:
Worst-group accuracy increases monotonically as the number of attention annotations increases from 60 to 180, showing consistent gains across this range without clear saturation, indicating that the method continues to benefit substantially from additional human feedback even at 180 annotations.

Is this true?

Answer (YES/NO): NO